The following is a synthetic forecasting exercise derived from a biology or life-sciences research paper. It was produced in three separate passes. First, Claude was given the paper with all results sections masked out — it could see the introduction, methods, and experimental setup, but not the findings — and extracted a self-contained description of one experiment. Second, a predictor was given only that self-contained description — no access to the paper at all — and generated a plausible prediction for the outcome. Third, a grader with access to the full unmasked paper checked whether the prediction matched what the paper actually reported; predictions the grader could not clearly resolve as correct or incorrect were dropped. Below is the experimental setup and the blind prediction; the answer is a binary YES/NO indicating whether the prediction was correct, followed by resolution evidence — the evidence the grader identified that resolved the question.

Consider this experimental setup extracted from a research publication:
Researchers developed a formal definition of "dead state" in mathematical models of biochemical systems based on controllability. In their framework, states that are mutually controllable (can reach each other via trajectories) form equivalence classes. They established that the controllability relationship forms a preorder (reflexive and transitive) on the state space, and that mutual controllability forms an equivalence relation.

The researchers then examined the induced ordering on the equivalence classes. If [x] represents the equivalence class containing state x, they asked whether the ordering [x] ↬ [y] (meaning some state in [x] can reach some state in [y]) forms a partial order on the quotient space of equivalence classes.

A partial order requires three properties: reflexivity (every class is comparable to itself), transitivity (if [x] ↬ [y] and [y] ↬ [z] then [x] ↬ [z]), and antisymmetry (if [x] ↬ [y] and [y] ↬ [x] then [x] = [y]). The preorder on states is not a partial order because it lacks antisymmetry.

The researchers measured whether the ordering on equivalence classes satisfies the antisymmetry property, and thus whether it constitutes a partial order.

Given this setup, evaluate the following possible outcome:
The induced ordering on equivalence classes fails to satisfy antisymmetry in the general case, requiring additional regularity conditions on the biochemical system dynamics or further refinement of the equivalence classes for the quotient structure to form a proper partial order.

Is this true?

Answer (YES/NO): NO